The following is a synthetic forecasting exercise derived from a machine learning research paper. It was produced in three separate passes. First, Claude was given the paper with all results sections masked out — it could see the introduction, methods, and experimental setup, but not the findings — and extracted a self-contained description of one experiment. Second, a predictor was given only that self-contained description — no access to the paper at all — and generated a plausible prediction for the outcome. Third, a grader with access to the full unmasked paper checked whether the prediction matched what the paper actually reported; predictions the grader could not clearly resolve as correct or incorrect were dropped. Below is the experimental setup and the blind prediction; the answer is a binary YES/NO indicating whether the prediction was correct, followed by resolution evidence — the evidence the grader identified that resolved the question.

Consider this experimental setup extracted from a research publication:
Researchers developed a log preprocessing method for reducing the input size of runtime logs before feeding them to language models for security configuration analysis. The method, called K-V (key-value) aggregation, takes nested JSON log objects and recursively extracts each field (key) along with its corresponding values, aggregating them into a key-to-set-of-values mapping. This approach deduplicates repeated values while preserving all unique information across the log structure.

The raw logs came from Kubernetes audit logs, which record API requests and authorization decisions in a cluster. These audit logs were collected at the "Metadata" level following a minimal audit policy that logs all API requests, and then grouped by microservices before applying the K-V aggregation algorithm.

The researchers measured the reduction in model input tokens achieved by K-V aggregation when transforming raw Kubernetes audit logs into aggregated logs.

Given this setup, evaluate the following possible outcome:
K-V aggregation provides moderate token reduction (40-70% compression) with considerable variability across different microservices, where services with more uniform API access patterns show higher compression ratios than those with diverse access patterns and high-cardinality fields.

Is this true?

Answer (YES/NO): NO